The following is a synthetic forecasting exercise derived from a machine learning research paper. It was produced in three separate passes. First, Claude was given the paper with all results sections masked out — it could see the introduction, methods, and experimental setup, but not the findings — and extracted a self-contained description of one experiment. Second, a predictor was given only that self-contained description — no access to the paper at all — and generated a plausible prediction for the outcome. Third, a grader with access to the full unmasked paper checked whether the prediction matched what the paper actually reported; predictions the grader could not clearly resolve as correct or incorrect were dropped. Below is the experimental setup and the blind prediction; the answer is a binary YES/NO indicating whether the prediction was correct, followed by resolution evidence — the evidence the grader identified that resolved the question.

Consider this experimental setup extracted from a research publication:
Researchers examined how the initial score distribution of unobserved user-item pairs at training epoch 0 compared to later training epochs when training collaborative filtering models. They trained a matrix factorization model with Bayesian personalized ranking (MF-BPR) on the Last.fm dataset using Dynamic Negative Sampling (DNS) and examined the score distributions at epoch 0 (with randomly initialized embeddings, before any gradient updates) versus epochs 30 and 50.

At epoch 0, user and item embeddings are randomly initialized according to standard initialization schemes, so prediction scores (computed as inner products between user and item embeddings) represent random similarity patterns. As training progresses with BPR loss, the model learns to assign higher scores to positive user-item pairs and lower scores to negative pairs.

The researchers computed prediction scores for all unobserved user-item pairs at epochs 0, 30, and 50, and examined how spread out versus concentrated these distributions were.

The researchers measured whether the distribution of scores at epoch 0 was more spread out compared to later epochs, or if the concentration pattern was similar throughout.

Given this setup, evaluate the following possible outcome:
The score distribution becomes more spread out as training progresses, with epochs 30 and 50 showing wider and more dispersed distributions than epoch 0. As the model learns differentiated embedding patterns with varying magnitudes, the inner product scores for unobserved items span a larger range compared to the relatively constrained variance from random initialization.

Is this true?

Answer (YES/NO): NO